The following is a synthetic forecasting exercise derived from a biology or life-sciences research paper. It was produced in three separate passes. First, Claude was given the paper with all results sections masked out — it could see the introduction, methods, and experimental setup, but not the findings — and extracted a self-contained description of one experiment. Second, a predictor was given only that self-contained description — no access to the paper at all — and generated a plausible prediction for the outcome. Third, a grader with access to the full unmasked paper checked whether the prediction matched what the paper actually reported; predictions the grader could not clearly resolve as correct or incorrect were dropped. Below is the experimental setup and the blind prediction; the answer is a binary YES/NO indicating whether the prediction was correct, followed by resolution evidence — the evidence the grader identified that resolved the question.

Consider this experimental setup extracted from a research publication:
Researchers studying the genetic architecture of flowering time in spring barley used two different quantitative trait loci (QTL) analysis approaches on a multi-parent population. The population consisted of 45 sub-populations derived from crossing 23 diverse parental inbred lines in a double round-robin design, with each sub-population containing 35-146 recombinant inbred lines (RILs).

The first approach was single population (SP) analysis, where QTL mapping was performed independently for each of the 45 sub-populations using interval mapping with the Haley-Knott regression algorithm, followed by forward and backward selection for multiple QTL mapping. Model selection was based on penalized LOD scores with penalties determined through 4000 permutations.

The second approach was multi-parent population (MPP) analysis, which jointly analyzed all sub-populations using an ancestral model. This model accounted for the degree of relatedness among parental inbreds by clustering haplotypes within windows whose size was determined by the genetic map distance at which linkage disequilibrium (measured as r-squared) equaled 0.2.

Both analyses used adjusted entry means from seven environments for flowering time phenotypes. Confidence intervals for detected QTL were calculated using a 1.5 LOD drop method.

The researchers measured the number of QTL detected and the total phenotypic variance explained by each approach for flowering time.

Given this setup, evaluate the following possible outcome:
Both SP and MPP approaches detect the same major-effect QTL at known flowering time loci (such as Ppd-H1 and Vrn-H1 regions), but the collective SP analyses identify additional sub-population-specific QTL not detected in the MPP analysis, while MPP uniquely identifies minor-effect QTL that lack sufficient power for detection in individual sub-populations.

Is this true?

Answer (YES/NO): NO